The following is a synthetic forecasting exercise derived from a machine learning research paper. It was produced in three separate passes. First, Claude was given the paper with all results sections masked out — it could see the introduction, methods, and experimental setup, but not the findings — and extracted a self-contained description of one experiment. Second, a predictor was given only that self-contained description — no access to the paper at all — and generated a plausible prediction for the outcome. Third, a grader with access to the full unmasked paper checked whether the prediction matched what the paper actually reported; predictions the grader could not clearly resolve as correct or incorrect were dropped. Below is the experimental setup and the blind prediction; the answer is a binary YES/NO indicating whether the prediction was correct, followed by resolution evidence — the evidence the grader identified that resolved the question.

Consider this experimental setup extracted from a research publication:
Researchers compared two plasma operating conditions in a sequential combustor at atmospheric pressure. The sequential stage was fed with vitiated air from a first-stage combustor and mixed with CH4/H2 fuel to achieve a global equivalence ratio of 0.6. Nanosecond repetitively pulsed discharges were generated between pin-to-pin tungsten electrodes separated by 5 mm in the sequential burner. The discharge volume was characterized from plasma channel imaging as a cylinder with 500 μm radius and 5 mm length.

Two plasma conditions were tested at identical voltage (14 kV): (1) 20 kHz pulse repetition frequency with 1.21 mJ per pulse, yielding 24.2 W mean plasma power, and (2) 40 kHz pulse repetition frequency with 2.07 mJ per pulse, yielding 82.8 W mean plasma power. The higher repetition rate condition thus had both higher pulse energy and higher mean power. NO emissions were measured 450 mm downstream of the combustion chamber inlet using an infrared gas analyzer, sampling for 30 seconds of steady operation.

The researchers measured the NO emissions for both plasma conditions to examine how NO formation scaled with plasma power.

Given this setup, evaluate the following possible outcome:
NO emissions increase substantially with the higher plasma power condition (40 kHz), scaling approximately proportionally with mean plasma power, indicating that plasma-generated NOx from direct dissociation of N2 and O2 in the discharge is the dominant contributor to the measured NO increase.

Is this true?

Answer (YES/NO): NO